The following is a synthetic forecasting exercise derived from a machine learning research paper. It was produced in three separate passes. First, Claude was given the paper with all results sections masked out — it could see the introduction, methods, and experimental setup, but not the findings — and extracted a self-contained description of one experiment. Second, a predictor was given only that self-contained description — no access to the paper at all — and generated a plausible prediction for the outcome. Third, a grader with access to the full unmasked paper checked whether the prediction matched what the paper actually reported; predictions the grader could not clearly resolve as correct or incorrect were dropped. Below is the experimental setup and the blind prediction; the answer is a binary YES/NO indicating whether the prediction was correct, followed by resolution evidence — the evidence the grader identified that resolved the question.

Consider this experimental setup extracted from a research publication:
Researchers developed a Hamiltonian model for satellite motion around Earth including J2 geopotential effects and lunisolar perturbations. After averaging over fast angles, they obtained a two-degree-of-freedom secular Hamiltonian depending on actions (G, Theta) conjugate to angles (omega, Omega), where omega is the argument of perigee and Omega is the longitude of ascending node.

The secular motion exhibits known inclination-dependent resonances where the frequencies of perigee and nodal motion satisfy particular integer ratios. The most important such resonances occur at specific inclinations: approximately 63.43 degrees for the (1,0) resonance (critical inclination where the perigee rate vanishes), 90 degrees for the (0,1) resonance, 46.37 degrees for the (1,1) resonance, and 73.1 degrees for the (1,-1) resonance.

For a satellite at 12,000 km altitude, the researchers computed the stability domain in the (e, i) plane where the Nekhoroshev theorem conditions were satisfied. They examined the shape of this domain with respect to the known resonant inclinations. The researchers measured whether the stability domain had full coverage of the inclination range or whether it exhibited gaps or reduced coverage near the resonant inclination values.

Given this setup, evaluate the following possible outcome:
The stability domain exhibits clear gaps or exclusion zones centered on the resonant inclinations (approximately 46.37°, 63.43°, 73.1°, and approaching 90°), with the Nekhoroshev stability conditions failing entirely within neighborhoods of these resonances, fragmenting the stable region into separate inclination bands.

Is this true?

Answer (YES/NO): YES